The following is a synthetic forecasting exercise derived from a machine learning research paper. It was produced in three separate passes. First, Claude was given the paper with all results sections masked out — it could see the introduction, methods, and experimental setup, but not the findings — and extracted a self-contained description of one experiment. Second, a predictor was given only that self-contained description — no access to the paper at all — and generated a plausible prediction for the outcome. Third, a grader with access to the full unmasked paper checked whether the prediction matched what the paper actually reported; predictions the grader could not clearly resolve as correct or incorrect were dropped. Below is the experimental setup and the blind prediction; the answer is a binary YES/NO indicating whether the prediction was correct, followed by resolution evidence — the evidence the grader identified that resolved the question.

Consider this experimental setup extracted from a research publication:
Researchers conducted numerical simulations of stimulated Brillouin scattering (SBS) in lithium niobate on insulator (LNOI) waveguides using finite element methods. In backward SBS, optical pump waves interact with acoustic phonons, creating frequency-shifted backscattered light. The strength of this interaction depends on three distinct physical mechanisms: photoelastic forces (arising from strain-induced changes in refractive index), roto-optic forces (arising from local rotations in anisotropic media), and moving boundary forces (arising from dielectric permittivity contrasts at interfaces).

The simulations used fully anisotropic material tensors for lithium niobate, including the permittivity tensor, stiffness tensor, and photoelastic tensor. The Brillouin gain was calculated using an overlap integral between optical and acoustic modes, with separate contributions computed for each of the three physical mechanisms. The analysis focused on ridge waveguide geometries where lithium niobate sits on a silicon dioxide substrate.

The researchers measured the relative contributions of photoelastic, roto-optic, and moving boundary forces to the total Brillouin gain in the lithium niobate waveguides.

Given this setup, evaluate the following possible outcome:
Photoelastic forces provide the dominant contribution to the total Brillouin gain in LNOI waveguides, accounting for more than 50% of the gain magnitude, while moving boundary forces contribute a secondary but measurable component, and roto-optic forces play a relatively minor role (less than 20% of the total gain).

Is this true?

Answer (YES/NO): NO